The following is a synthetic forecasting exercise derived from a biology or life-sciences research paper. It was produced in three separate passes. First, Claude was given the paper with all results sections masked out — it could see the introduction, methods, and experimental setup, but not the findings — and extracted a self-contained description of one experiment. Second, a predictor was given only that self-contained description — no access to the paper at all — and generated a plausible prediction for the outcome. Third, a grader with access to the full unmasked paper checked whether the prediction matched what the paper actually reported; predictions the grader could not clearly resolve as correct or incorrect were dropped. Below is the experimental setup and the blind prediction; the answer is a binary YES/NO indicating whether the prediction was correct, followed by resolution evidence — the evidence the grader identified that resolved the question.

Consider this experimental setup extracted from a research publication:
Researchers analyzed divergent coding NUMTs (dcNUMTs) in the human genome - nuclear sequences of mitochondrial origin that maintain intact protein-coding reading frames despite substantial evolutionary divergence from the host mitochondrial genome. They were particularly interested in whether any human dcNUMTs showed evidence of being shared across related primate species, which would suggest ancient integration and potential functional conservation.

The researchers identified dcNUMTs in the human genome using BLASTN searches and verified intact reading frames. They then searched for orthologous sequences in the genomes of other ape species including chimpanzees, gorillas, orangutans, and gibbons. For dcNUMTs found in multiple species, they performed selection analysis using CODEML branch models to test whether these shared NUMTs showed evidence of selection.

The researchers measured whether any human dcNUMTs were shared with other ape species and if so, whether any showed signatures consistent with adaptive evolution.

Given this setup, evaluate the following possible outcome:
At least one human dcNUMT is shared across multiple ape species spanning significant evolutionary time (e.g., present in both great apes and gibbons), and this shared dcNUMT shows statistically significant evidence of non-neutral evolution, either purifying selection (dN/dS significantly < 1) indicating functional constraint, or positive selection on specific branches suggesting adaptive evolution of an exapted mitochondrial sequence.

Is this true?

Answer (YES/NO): YES